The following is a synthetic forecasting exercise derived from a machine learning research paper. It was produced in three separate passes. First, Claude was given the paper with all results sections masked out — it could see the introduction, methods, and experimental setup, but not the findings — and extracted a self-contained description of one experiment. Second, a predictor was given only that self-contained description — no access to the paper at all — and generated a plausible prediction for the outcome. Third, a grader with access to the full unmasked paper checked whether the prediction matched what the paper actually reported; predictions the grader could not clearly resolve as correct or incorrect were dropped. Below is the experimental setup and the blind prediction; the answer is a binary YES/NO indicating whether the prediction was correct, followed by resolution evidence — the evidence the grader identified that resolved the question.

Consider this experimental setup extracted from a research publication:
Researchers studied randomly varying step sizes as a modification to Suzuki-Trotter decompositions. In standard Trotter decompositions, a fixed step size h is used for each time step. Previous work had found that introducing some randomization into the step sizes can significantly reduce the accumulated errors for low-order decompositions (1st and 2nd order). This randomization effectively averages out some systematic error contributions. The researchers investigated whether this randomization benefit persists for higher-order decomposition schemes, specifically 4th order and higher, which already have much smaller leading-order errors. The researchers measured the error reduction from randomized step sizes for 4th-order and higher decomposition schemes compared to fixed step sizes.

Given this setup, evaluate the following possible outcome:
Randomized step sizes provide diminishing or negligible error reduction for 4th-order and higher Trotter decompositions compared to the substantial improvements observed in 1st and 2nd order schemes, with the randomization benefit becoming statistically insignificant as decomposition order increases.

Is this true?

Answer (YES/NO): YES